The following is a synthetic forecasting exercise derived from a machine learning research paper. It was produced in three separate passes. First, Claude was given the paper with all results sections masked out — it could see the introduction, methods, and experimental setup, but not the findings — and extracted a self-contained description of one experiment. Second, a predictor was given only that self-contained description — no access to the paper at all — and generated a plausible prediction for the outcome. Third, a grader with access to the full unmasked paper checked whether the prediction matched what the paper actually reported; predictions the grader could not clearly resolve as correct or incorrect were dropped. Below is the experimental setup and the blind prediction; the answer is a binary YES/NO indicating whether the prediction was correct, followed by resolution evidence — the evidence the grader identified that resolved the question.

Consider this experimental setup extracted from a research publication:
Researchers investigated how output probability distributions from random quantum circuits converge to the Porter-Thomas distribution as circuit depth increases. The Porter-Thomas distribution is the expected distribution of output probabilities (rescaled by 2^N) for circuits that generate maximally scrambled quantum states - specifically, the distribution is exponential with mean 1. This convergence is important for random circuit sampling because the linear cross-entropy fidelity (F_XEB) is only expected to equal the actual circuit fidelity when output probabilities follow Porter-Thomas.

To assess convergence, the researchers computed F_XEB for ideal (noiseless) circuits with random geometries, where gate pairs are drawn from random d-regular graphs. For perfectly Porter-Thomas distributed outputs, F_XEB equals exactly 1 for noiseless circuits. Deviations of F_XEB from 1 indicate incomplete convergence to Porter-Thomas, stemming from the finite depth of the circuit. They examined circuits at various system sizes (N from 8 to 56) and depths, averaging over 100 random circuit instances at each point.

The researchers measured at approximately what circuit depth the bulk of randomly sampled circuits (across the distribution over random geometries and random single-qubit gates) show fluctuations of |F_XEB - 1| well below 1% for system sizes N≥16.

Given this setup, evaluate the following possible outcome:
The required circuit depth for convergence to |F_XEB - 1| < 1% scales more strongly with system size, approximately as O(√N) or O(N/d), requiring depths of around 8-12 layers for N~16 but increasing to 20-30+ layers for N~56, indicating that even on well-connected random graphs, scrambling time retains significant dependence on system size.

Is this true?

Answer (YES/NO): NO